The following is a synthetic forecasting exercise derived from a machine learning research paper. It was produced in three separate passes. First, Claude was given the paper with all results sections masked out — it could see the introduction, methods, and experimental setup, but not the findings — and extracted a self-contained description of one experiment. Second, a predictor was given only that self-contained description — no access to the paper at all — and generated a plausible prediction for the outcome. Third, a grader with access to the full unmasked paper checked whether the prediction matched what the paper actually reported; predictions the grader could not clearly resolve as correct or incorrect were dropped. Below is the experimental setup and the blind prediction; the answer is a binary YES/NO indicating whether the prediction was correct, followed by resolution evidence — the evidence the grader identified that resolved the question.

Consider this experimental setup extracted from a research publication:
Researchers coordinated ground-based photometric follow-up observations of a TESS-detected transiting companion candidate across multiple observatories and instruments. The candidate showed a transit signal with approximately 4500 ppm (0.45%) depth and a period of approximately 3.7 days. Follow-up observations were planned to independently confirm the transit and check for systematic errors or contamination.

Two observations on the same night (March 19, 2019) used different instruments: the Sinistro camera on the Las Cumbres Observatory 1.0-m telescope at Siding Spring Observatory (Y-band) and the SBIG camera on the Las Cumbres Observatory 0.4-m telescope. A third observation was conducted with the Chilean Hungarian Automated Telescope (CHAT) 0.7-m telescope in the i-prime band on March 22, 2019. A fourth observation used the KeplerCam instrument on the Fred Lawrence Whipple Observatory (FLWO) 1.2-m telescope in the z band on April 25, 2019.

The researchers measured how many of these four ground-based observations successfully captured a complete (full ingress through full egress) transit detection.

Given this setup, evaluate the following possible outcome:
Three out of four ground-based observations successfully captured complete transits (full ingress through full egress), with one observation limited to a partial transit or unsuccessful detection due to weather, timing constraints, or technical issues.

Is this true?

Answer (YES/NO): NO